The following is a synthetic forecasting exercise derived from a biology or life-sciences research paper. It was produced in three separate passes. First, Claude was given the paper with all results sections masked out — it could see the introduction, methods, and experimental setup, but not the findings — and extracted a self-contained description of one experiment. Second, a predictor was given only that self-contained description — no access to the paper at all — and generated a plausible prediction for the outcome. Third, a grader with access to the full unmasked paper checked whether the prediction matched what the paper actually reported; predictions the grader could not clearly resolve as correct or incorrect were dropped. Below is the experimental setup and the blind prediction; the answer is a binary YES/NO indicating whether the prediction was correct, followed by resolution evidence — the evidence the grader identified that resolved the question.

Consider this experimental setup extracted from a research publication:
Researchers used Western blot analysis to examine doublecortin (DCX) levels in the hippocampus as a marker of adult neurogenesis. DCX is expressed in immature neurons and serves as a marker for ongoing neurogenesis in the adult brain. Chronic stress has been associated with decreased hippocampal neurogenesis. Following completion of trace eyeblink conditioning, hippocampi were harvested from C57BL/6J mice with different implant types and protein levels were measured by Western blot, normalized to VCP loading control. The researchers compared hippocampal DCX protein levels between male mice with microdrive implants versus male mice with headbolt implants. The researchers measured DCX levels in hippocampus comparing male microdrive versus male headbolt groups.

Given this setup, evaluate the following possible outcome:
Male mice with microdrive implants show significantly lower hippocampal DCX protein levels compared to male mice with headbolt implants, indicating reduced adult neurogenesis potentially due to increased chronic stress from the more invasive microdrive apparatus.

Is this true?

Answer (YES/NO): NO